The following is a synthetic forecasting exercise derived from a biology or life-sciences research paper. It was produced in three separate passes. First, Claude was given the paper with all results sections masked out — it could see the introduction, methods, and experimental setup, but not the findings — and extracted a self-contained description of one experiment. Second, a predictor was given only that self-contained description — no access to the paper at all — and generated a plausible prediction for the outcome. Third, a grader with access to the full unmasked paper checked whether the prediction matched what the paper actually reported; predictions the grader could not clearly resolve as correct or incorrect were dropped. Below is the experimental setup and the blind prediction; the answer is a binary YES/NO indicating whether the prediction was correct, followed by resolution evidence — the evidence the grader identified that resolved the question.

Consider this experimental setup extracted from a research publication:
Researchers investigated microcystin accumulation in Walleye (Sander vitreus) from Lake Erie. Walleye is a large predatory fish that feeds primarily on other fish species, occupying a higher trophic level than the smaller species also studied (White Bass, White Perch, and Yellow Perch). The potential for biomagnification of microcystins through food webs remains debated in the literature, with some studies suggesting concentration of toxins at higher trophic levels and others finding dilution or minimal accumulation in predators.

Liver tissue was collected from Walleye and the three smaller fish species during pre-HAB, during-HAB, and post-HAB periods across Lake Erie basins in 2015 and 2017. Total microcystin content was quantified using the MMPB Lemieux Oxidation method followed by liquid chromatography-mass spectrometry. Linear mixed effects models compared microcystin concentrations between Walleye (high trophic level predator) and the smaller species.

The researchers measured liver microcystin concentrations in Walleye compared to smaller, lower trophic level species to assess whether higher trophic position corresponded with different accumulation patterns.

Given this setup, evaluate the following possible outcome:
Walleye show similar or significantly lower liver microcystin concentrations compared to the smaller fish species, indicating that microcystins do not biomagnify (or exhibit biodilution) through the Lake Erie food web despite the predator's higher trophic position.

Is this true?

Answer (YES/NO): YES